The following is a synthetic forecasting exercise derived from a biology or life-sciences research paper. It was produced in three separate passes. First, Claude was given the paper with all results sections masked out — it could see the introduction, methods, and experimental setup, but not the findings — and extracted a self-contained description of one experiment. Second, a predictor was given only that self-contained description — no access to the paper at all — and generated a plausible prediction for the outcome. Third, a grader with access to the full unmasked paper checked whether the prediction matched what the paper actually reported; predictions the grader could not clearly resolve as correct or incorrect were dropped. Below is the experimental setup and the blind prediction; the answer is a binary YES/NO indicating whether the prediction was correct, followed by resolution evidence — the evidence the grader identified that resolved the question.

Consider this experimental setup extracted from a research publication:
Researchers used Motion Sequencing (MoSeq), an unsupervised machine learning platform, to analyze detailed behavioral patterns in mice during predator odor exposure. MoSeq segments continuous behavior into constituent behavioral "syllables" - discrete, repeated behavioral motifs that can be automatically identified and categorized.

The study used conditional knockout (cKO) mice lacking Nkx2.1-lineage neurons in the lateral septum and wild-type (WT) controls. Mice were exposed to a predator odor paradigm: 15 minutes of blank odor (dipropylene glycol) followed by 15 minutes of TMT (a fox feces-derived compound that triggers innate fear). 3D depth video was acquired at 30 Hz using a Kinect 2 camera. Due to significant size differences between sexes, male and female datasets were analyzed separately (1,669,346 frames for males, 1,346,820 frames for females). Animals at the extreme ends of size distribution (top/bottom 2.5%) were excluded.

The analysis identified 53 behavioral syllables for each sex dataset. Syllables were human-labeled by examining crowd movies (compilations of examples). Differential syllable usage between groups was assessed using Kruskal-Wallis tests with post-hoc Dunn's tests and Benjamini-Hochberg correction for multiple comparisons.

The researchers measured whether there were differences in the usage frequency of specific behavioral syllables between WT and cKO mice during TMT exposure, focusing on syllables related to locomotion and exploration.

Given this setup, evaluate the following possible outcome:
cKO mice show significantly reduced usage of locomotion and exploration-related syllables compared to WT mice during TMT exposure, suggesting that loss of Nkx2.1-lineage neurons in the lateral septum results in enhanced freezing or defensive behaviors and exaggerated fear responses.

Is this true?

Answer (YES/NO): NO